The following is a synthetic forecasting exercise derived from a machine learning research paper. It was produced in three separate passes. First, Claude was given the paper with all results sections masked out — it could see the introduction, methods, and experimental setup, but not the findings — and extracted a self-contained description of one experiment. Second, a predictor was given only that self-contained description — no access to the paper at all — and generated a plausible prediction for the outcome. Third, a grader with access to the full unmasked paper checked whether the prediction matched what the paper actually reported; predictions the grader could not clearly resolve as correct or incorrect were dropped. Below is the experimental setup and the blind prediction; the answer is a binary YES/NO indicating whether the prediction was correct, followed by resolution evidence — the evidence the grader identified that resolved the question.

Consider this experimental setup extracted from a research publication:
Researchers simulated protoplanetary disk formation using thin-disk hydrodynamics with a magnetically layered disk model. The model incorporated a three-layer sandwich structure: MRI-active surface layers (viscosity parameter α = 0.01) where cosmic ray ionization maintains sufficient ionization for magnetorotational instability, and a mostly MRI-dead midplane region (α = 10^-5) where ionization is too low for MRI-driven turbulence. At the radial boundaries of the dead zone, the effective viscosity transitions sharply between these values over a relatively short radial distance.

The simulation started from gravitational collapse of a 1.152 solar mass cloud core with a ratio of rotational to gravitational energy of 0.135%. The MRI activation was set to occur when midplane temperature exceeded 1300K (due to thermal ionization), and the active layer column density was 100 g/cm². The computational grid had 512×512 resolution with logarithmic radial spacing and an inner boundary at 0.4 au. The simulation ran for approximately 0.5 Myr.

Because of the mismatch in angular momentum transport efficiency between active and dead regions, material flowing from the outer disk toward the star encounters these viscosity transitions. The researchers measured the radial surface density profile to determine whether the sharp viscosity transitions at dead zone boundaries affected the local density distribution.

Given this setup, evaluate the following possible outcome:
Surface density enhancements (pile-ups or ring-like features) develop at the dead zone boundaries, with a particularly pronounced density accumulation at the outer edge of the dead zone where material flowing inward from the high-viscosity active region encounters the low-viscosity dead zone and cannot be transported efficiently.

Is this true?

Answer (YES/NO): NO